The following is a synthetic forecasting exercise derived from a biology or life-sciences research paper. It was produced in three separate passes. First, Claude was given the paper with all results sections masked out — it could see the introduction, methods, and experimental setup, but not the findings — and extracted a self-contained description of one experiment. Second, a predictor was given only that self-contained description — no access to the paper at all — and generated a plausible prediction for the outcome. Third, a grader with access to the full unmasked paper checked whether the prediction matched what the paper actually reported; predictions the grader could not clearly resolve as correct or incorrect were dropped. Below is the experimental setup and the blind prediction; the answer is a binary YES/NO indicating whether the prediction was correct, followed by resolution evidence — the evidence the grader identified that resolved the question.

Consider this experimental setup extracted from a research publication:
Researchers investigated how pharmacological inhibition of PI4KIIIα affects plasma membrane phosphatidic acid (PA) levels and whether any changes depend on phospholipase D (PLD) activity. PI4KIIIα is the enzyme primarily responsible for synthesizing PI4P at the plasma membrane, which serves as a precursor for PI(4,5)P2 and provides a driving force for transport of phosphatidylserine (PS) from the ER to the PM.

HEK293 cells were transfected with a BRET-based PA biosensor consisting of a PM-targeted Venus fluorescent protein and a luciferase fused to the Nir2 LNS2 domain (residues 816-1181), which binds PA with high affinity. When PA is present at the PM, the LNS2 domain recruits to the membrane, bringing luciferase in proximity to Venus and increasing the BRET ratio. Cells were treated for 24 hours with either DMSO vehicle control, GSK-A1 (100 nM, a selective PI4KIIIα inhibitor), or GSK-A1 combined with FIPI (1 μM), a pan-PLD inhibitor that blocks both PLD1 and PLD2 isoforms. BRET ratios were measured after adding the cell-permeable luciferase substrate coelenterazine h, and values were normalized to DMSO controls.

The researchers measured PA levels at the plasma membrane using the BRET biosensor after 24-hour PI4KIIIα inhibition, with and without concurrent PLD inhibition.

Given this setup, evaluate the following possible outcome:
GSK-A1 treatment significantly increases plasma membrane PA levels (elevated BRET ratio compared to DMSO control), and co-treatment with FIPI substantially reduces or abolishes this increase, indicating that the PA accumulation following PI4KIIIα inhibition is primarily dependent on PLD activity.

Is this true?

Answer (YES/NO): YES